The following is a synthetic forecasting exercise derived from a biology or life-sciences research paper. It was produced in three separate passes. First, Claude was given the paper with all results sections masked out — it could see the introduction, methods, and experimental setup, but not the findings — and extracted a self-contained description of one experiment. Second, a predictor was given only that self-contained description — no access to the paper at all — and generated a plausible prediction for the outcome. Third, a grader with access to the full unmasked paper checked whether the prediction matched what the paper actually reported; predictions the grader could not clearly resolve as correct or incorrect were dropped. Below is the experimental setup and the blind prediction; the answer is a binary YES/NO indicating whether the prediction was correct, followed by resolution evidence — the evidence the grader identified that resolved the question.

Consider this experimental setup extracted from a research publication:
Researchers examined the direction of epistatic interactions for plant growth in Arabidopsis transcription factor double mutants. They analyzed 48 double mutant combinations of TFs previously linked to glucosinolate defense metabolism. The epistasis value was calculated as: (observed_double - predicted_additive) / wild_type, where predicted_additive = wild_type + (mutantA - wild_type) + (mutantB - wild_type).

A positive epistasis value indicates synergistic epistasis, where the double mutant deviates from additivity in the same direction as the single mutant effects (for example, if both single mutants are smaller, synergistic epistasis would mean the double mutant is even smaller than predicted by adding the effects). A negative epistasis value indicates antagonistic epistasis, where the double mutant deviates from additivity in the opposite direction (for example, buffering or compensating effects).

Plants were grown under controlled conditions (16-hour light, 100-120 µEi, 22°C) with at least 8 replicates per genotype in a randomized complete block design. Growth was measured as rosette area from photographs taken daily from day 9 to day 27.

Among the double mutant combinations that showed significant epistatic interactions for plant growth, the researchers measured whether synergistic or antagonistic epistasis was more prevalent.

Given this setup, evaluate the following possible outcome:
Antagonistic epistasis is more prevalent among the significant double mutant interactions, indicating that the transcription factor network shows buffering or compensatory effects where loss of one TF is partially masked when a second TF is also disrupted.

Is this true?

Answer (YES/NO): NO